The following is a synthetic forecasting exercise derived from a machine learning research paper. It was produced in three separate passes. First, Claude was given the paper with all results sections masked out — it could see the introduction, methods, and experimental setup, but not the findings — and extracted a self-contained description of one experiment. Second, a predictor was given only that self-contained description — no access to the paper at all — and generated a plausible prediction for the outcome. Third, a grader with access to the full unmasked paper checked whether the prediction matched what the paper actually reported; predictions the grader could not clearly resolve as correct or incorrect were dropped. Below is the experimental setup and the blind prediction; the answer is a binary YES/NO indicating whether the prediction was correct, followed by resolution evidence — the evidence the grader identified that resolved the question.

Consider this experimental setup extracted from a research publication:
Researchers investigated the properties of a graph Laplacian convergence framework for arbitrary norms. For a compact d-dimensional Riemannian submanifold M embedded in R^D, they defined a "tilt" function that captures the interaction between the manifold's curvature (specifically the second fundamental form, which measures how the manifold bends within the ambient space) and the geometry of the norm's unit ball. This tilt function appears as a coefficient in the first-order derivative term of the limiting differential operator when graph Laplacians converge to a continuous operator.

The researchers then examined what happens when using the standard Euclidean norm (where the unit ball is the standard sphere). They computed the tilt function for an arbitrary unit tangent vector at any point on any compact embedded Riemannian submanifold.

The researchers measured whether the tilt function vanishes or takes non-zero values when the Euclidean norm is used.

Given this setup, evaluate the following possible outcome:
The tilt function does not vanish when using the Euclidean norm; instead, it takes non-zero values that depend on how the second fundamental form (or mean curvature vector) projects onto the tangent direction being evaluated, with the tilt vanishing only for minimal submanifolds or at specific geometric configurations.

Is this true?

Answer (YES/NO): NO